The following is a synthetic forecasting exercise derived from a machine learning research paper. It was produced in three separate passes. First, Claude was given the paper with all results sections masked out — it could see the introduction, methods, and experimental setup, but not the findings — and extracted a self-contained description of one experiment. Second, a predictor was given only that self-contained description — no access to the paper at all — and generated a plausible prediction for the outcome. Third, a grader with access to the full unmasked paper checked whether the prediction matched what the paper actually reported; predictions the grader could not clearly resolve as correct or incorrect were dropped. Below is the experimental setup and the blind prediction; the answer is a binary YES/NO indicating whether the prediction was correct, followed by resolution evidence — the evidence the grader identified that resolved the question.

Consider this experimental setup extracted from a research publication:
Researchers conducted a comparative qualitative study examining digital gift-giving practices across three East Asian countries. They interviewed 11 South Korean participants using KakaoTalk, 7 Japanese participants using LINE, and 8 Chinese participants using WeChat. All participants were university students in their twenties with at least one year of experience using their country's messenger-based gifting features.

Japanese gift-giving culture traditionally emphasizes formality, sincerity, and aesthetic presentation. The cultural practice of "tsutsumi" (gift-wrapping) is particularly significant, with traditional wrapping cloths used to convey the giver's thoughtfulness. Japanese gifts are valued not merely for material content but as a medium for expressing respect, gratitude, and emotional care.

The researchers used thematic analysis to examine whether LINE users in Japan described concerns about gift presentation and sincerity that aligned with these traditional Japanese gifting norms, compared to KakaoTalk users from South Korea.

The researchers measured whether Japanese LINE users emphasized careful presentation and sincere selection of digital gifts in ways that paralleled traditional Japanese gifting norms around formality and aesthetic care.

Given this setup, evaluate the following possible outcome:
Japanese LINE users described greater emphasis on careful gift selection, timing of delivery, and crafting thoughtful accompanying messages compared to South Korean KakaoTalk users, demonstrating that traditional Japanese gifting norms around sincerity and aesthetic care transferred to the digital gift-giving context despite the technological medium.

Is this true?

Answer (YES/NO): NO